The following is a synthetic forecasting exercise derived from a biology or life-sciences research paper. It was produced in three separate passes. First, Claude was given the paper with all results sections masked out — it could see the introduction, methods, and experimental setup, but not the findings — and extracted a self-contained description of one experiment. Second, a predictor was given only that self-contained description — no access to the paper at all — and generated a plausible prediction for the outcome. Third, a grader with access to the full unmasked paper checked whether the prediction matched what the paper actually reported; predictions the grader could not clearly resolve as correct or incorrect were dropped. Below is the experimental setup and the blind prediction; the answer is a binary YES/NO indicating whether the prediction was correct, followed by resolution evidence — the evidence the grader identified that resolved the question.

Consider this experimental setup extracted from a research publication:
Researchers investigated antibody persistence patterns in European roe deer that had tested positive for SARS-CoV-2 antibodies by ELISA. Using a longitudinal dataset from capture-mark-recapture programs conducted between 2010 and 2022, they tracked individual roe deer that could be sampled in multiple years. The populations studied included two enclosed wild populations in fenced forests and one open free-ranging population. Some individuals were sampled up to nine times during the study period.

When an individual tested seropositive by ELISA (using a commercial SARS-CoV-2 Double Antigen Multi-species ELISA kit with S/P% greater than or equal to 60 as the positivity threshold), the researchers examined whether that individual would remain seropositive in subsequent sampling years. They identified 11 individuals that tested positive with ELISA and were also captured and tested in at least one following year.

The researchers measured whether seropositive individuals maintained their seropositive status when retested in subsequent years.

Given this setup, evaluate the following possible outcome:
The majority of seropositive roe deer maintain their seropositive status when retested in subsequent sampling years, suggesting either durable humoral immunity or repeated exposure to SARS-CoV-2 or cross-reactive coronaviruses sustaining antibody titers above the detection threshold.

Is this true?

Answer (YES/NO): NO